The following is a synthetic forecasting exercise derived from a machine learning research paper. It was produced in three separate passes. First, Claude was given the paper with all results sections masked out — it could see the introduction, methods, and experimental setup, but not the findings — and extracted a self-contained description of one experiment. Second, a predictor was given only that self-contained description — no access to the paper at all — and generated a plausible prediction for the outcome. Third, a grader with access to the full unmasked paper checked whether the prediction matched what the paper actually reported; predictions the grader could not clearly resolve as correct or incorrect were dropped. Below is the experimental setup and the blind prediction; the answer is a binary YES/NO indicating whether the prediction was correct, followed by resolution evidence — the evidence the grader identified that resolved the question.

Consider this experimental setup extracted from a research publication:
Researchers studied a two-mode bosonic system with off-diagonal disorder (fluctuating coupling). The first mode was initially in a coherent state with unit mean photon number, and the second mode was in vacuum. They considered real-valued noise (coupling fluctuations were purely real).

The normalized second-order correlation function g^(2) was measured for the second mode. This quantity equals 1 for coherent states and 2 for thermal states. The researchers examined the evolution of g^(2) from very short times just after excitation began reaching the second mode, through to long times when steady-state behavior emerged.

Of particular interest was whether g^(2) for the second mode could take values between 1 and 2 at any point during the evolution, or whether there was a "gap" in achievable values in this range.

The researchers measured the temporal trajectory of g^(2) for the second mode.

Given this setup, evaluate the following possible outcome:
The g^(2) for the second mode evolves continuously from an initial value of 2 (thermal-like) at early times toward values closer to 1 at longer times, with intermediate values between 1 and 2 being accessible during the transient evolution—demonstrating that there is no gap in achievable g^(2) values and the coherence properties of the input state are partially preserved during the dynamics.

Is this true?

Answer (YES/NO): NO